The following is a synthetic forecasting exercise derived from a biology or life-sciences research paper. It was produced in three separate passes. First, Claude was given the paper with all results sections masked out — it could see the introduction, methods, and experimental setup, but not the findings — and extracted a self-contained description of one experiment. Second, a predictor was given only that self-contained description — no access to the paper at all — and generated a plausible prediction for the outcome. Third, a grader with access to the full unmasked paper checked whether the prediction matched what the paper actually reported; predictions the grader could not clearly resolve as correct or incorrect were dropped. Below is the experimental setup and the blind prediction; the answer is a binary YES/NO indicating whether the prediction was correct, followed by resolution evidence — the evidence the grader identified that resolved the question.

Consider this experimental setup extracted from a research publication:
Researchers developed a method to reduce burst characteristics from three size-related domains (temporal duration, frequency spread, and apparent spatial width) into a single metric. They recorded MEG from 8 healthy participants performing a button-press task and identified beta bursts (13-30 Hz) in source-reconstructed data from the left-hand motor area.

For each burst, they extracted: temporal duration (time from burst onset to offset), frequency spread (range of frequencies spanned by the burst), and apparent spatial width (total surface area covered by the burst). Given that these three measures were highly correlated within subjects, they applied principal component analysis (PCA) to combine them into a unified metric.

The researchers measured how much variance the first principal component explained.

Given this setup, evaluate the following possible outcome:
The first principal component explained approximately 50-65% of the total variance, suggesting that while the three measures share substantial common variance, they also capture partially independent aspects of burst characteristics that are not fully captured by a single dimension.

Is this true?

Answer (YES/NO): NO